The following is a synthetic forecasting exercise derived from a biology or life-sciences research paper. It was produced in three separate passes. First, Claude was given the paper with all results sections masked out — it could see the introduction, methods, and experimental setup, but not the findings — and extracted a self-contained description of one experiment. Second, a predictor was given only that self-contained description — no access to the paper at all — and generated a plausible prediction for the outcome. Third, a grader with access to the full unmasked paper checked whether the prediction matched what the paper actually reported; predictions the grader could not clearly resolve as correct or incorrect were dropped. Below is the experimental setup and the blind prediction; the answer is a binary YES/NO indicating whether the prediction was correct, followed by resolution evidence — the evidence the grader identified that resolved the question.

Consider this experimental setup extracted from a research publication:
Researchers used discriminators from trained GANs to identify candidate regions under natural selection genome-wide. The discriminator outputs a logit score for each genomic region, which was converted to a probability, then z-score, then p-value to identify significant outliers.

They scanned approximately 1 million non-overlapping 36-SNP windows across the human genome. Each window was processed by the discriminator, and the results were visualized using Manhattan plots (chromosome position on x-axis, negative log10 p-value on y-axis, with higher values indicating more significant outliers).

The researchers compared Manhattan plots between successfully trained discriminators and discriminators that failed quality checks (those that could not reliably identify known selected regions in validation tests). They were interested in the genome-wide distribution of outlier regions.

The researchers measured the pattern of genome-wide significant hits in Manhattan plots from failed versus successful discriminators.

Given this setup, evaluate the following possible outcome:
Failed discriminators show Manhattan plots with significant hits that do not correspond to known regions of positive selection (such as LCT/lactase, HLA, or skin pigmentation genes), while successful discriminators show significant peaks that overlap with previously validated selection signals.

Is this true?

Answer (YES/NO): NO